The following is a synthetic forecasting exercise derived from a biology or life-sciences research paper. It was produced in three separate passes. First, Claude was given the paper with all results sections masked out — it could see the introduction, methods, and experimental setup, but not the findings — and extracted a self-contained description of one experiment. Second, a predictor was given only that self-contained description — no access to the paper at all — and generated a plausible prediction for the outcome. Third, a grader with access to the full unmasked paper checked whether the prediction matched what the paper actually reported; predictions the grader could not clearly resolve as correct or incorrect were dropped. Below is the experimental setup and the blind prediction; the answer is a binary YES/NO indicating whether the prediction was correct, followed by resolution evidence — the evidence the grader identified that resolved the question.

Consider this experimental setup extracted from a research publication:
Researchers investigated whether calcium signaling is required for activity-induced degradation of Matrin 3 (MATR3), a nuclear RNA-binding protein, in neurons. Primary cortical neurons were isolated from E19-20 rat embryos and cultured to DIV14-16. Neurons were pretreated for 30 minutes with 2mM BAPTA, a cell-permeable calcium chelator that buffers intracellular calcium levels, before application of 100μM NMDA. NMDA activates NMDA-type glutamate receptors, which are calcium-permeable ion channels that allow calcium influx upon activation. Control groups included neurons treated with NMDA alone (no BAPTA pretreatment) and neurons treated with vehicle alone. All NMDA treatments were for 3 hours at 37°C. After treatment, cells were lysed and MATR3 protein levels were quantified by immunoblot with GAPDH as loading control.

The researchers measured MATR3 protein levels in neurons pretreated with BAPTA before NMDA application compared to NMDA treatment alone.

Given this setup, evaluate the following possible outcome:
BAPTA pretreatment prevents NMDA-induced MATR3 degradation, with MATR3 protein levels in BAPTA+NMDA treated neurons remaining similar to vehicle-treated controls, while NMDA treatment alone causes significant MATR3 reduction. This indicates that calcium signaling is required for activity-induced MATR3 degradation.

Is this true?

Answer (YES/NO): YES